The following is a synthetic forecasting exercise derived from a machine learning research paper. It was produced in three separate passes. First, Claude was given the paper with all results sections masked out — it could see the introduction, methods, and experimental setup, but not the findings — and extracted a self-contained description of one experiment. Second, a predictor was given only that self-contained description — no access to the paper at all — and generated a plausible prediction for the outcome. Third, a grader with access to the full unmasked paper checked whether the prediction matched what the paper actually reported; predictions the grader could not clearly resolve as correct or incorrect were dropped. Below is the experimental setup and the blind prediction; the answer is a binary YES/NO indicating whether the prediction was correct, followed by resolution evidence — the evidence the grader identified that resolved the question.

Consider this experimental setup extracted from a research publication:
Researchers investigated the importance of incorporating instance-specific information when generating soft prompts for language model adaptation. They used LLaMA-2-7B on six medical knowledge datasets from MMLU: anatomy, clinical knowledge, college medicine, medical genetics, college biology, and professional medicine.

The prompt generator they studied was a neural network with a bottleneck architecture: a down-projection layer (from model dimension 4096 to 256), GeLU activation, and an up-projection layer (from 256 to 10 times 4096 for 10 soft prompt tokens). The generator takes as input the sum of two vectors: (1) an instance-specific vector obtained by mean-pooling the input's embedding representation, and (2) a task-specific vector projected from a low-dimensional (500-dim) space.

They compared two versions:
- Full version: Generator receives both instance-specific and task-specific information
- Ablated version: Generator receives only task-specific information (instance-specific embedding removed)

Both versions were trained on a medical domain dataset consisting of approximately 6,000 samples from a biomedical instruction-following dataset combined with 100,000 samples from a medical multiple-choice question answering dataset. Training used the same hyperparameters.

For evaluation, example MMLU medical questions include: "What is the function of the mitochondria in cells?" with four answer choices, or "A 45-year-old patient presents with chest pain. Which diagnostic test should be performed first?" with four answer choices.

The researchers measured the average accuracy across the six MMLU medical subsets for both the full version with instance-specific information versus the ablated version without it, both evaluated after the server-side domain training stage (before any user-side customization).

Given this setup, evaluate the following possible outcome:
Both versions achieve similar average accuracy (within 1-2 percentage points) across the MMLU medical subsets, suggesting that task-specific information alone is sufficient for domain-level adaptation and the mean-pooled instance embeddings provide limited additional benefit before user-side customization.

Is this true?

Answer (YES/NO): NO